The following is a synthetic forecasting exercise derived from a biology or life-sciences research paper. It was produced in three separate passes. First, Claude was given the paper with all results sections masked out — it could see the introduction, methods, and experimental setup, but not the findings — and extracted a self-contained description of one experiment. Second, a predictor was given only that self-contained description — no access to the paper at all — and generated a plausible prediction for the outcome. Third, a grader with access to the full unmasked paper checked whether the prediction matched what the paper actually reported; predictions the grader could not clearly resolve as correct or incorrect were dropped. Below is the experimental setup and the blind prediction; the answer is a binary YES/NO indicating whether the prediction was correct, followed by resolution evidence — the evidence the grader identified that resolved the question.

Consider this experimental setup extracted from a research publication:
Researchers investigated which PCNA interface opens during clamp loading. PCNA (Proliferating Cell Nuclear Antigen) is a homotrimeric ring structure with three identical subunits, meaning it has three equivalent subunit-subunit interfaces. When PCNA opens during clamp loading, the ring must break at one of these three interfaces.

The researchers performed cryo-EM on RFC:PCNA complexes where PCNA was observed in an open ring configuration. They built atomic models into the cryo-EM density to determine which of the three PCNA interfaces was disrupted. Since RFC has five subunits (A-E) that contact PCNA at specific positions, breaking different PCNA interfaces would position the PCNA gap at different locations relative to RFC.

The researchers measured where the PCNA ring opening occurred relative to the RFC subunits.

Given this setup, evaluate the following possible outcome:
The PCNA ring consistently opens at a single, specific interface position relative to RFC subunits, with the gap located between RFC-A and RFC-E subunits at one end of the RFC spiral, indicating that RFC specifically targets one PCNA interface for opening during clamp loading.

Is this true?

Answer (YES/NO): YES